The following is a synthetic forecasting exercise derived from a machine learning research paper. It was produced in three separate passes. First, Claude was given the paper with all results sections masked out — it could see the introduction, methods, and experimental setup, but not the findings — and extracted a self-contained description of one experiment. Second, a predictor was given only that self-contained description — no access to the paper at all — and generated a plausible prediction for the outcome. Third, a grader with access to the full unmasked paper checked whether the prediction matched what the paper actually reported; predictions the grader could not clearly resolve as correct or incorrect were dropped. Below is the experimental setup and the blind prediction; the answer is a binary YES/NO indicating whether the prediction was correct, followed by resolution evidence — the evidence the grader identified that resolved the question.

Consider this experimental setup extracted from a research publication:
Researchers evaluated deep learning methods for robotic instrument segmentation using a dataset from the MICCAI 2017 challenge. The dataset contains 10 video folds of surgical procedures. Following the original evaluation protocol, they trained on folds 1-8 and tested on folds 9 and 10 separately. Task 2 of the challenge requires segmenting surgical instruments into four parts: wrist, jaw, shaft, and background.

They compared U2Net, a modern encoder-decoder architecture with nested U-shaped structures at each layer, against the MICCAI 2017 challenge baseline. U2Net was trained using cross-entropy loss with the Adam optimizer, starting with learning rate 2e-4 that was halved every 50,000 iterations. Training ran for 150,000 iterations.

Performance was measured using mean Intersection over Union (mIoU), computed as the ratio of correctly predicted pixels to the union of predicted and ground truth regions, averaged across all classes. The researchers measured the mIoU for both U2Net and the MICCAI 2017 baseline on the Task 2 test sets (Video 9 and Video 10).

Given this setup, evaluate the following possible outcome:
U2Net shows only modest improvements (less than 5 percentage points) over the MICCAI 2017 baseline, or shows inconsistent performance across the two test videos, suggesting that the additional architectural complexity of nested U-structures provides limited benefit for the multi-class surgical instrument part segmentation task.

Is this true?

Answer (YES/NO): YES